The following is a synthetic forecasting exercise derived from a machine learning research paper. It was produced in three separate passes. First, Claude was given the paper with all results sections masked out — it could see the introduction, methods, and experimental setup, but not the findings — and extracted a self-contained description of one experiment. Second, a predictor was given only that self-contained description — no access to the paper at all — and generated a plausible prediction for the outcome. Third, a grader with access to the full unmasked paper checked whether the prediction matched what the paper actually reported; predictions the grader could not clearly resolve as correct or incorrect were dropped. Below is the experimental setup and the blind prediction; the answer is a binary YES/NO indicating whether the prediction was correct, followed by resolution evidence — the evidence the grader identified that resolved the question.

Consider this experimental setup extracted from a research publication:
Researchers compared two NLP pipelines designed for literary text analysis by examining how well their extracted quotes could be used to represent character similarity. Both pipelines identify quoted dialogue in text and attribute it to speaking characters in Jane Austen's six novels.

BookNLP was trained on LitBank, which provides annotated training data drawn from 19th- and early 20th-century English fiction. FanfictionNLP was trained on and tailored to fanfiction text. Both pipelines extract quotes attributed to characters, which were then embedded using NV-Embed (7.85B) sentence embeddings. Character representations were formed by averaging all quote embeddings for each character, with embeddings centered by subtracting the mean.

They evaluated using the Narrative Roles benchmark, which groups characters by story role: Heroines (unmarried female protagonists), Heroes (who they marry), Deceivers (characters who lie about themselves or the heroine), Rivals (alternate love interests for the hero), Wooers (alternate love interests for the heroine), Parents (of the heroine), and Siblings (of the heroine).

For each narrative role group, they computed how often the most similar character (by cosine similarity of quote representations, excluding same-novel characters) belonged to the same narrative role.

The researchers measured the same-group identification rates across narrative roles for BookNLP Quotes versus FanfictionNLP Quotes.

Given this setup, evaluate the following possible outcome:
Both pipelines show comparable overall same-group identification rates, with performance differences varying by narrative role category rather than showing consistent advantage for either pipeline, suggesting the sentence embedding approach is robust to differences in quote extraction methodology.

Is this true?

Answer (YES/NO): NO